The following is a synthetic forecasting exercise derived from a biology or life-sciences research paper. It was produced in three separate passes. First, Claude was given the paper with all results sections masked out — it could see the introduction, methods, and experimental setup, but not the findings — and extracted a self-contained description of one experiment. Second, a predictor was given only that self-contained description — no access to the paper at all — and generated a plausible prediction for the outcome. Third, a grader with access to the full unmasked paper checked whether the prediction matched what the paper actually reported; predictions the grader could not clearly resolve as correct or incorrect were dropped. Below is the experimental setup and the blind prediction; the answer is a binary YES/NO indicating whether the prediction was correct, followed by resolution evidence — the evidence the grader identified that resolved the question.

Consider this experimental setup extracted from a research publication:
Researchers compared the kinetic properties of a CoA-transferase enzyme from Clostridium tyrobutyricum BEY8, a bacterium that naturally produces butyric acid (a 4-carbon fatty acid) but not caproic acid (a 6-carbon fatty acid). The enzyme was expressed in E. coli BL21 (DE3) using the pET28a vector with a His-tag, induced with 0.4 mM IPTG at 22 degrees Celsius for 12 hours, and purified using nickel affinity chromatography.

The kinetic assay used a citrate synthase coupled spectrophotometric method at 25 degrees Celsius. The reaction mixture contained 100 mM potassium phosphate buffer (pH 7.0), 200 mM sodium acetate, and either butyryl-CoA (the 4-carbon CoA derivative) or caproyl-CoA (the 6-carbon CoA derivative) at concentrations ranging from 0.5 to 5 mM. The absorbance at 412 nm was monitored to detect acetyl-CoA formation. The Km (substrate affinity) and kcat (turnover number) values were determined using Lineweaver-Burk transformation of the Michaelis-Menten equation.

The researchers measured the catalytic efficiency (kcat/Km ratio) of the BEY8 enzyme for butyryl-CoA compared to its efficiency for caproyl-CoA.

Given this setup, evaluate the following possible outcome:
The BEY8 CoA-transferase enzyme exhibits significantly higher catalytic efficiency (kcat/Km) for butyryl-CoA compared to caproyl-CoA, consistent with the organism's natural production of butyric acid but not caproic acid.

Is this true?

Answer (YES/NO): NO